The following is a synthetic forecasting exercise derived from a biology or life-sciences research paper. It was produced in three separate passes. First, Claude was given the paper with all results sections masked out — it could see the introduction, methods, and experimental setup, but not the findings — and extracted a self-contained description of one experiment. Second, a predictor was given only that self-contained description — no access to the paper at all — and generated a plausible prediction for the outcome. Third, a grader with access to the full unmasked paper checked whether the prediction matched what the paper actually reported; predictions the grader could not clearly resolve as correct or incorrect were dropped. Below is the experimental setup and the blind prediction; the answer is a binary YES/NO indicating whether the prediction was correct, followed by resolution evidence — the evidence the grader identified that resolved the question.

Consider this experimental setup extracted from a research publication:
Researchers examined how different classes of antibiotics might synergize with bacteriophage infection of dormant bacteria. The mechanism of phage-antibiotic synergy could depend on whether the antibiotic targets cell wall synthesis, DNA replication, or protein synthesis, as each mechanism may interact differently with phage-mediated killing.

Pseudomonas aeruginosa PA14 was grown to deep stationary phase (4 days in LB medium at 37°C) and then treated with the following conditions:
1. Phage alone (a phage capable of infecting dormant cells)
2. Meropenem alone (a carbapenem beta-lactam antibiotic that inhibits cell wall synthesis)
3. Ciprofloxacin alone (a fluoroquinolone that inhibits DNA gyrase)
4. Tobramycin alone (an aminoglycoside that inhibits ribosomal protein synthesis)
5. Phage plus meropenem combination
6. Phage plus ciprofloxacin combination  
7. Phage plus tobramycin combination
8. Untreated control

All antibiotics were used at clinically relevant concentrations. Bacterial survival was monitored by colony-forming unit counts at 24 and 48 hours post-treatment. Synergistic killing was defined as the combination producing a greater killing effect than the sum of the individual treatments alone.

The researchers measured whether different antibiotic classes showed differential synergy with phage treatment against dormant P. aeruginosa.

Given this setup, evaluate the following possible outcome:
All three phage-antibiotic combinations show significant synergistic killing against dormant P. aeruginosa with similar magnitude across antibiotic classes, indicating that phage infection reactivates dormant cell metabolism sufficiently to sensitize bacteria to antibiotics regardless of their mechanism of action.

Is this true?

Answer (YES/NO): NO